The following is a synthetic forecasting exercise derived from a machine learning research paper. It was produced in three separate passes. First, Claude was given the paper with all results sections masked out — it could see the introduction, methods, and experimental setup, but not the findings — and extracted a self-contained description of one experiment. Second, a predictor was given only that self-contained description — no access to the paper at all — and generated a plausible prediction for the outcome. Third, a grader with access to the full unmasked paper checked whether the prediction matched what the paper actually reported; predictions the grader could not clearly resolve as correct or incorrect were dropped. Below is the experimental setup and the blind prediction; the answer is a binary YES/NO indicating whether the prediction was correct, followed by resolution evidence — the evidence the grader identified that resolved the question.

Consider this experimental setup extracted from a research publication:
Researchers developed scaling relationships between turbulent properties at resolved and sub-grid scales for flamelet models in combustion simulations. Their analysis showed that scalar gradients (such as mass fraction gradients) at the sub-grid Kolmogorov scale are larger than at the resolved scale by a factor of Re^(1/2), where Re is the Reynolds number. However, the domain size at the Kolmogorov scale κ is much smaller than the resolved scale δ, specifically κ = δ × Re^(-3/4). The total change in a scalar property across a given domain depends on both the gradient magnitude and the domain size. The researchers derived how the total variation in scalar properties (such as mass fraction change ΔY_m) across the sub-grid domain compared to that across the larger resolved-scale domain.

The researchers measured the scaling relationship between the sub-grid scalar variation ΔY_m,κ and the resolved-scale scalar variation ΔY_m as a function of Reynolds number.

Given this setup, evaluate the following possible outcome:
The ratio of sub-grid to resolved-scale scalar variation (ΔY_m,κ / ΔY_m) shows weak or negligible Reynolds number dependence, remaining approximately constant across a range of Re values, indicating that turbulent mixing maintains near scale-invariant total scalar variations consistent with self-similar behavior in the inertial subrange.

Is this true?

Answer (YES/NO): NO